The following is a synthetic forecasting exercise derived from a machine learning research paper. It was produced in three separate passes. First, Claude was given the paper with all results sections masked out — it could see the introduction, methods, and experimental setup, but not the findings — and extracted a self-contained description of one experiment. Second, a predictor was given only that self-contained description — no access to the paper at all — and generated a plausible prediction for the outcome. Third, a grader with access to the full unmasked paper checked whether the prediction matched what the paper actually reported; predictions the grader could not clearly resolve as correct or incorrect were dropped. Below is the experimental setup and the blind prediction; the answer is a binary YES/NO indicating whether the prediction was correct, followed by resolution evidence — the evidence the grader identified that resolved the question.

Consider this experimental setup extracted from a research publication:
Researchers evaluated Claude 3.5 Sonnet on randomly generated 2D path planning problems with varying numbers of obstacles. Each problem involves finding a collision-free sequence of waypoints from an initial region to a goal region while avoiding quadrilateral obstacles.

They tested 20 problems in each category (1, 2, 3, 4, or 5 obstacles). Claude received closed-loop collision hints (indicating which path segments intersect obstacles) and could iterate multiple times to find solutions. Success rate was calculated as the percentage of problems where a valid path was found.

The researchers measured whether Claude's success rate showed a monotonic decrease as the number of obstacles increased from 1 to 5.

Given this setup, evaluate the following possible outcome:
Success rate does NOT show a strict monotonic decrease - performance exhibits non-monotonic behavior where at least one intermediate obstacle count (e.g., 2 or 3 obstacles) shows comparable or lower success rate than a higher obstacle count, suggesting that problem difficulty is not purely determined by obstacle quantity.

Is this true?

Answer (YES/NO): NO